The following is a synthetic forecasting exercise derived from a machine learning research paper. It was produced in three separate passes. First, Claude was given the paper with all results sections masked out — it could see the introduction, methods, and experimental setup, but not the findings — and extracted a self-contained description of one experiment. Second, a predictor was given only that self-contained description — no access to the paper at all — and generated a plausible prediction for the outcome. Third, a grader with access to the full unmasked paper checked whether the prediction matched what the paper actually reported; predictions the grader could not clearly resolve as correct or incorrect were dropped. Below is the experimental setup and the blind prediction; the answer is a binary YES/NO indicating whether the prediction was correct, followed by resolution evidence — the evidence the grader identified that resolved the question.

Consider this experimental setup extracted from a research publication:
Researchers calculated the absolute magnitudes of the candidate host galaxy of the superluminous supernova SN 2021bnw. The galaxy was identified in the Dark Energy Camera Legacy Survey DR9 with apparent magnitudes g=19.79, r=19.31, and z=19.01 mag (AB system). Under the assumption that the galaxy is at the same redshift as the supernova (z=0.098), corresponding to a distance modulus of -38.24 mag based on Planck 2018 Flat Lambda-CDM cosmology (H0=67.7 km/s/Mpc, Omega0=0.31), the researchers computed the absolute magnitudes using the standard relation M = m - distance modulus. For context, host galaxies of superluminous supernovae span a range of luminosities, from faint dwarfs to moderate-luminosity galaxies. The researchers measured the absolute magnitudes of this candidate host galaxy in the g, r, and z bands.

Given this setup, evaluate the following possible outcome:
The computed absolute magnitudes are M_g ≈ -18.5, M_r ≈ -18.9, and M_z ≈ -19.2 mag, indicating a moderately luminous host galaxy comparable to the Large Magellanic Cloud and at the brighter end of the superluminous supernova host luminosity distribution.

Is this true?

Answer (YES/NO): YES